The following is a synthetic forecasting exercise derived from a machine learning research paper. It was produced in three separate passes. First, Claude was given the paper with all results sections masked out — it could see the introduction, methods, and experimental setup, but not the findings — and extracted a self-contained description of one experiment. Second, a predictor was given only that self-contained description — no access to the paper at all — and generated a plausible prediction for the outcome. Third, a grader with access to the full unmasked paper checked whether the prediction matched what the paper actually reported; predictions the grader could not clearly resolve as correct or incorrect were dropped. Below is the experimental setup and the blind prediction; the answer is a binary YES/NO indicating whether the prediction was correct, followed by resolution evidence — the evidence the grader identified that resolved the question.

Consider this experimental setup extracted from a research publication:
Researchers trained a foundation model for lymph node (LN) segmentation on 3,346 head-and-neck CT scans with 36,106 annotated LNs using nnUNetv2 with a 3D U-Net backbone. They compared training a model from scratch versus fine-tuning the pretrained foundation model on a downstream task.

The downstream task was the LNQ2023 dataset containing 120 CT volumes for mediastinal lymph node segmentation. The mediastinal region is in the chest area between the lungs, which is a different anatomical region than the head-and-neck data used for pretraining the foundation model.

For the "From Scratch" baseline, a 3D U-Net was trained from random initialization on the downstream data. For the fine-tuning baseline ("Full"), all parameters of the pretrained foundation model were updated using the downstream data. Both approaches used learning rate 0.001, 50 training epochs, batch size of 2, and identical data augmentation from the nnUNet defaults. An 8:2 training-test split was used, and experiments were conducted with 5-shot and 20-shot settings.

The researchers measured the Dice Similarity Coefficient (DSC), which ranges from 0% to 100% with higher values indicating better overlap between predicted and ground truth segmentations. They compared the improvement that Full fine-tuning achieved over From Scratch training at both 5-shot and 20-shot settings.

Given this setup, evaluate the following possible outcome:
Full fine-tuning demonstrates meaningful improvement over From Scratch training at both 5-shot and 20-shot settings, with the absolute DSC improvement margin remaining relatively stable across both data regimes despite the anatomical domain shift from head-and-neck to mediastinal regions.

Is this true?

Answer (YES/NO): NO